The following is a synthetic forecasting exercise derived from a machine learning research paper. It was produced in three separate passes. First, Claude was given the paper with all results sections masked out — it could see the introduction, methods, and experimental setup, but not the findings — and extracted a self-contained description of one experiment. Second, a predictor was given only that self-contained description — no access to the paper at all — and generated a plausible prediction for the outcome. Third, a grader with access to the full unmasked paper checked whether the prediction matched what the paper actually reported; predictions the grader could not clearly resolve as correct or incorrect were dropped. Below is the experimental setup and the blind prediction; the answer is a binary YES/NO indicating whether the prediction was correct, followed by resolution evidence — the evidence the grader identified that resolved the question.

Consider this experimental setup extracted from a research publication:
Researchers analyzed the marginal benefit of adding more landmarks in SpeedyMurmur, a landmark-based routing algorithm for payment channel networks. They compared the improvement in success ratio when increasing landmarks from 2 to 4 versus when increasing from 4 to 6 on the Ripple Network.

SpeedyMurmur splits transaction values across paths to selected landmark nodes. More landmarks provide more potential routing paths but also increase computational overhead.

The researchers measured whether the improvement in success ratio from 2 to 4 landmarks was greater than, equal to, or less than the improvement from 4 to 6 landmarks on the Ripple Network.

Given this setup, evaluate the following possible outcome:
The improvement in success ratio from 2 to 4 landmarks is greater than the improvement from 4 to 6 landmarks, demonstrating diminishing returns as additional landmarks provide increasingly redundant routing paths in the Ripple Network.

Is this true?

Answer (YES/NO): YES